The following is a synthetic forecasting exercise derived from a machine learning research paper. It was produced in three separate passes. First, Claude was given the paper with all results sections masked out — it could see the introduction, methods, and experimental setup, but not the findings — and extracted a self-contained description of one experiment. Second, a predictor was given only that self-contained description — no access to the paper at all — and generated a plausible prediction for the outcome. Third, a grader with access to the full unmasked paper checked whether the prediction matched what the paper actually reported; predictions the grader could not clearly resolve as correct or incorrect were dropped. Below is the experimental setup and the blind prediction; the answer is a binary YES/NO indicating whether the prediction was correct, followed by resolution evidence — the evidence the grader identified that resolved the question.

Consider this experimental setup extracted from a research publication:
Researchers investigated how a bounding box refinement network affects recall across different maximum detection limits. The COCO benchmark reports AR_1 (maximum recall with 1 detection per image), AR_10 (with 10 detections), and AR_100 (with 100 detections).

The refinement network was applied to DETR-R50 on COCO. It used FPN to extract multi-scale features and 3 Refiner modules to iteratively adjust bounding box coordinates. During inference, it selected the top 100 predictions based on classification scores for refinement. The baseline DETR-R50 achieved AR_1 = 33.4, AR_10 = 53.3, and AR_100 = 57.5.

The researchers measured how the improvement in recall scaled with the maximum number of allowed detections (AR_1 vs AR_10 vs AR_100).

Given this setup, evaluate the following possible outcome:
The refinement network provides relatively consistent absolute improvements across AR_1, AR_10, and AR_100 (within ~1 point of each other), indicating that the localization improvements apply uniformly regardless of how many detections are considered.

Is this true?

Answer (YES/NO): NO